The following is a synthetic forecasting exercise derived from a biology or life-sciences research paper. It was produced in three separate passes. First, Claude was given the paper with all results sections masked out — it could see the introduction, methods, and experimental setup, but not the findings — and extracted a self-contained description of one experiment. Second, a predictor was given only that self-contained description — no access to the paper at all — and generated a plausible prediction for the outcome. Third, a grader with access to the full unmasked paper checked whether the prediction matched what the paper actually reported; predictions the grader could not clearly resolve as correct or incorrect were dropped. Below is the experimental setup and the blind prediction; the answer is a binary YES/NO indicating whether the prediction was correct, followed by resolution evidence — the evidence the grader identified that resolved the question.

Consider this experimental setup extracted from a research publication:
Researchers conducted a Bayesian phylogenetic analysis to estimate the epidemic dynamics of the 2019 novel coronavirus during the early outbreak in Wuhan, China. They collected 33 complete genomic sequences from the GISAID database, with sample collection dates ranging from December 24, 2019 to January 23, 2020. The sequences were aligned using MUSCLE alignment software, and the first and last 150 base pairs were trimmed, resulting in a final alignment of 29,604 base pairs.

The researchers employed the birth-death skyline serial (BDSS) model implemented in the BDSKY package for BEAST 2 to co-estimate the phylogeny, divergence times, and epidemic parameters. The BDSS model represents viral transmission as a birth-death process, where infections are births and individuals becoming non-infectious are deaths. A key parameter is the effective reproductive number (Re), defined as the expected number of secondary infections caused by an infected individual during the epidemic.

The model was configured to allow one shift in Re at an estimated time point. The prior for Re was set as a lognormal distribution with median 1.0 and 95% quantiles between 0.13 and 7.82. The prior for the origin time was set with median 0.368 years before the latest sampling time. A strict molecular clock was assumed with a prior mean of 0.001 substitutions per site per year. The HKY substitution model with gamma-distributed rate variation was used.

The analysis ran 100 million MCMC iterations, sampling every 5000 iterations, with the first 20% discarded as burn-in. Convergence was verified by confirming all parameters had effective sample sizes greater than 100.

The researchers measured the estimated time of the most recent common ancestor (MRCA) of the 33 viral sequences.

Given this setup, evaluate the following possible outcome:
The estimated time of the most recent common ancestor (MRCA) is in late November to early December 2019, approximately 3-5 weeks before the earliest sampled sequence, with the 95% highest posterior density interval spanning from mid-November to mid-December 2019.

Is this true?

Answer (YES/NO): NO